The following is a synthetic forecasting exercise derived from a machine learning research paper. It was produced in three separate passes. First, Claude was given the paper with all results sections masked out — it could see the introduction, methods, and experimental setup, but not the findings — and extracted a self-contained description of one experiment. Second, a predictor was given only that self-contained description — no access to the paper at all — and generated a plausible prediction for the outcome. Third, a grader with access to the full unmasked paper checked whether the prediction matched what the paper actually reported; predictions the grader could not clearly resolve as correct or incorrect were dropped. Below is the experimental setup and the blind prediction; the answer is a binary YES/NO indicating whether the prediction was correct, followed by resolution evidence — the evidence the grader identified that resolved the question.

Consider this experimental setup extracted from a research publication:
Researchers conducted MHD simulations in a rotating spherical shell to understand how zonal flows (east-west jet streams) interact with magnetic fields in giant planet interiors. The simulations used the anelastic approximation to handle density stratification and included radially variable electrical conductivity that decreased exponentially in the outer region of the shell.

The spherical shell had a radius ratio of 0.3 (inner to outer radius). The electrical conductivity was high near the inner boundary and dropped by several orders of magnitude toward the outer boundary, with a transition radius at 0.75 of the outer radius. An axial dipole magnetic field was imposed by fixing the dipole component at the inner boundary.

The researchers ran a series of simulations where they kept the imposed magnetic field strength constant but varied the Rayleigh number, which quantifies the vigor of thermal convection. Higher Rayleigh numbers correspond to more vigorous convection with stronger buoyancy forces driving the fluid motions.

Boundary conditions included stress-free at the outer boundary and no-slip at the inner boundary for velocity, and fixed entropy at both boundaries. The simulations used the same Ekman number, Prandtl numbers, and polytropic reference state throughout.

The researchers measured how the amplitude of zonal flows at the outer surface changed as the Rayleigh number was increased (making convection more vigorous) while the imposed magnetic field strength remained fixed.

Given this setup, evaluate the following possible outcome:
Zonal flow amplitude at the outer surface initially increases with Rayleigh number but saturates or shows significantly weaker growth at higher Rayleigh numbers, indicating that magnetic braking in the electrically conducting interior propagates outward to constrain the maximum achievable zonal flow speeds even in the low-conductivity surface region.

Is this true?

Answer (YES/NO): NO